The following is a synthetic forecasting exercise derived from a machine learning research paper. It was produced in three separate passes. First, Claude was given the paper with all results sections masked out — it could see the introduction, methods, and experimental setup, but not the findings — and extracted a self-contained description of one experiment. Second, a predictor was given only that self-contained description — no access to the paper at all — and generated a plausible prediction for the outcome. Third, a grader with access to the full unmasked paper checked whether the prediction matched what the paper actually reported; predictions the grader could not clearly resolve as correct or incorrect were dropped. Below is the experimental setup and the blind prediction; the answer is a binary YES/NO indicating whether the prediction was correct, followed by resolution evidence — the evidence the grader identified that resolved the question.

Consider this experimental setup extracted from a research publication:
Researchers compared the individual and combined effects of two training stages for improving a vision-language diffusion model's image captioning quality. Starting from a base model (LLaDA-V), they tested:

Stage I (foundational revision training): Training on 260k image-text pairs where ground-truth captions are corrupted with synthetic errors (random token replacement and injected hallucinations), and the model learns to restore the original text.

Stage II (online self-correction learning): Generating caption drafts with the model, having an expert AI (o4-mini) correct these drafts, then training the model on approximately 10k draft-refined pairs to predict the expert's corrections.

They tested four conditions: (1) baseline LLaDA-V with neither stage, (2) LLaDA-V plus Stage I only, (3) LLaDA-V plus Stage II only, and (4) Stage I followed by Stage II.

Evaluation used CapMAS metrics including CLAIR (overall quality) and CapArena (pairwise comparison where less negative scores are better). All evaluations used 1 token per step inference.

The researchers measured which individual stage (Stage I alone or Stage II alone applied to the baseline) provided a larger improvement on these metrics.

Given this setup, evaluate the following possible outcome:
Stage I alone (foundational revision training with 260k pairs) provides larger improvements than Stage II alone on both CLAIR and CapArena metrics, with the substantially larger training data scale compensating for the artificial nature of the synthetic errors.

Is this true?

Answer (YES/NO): NO